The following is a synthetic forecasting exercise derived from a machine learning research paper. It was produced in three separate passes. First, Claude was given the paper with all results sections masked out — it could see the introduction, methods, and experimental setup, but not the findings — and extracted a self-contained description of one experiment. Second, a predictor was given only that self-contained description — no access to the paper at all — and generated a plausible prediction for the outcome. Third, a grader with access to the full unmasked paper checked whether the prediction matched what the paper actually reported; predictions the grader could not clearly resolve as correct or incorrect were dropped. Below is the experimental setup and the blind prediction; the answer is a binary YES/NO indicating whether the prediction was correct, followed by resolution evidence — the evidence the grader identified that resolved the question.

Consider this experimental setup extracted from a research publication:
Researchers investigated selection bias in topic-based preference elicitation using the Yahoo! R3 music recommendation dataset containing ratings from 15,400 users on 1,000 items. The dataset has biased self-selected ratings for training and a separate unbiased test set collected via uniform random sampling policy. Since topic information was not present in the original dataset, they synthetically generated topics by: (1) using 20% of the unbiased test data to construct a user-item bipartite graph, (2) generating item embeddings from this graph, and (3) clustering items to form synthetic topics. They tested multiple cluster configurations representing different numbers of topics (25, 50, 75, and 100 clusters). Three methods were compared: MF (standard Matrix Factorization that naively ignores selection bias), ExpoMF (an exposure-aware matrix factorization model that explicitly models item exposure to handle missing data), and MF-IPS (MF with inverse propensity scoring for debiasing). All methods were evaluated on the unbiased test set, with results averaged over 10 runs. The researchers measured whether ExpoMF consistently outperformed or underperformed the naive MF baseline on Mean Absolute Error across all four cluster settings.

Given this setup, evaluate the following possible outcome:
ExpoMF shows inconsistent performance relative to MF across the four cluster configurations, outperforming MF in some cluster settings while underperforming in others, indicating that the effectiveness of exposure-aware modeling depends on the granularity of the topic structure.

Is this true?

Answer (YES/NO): YES